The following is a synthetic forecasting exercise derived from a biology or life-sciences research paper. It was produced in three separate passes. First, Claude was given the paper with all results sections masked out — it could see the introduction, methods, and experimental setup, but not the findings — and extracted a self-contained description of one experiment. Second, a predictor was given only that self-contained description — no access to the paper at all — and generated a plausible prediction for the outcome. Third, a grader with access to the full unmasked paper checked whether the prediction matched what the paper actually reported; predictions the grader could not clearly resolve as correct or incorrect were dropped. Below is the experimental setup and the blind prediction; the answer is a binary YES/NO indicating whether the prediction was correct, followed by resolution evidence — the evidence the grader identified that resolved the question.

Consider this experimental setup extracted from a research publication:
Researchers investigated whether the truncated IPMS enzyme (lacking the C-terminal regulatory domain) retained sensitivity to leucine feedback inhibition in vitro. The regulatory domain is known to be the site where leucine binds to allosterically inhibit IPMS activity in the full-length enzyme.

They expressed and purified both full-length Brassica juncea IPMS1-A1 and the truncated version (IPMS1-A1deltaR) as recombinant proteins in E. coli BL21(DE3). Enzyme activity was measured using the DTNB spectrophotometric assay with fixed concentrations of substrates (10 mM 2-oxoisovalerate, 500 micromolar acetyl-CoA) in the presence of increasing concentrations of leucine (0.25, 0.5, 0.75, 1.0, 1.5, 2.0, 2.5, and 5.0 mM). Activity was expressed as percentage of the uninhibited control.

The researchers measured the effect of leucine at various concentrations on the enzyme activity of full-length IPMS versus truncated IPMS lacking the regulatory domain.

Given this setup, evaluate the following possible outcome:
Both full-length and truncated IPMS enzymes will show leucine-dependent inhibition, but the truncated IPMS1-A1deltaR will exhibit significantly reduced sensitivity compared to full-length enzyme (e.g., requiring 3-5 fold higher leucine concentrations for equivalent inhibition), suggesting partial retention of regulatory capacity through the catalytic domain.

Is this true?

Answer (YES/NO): NO